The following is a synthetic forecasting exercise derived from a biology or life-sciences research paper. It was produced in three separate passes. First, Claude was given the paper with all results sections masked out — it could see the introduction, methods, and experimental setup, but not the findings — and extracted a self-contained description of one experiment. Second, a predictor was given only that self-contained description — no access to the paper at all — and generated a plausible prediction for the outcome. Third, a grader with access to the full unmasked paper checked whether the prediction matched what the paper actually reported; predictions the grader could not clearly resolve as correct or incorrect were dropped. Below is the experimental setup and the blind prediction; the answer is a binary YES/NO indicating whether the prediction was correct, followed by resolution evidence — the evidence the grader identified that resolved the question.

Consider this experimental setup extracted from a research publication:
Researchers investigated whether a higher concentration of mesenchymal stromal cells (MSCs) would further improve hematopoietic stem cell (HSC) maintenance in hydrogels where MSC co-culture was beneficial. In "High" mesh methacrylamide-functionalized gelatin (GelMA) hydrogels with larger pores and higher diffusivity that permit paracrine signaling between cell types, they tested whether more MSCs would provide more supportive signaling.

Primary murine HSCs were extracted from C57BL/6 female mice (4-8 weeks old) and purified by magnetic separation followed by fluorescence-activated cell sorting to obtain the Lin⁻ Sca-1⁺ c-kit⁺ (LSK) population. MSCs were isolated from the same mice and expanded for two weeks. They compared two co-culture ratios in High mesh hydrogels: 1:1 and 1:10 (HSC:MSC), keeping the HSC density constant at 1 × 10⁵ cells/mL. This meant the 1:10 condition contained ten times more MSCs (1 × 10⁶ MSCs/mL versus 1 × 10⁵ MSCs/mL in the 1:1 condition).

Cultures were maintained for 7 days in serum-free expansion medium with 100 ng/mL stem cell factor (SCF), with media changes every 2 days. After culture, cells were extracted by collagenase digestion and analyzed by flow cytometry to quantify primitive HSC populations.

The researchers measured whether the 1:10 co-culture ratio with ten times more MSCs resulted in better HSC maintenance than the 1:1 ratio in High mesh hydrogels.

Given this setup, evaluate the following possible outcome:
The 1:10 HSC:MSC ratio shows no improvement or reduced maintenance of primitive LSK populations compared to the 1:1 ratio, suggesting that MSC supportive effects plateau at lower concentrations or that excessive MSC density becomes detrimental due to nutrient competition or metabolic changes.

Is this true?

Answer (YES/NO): YES